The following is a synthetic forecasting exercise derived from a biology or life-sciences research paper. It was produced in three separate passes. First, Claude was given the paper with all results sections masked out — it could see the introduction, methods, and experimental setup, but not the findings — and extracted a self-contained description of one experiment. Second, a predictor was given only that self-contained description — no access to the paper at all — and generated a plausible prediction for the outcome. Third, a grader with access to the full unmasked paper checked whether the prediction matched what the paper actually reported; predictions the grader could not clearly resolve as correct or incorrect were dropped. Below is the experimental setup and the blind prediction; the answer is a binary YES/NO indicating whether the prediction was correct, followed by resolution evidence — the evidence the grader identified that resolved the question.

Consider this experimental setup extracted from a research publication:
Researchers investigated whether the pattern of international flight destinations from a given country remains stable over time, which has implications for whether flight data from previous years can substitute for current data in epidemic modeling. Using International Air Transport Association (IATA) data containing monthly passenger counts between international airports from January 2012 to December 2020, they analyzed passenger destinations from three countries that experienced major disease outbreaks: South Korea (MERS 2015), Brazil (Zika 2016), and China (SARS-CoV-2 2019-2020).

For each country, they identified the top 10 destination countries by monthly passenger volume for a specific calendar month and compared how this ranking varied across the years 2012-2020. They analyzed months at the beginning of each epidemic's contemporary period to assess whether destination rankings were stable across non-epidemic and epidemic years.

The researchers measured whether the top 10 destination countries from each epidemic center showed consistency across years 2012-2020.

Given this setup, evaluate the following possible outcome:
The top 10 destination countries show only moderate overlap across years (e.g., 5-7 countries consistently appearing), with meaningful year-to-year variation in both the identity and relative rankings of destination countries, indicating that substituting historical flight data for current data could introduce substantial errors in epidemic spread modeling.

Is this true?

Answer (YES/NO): NO